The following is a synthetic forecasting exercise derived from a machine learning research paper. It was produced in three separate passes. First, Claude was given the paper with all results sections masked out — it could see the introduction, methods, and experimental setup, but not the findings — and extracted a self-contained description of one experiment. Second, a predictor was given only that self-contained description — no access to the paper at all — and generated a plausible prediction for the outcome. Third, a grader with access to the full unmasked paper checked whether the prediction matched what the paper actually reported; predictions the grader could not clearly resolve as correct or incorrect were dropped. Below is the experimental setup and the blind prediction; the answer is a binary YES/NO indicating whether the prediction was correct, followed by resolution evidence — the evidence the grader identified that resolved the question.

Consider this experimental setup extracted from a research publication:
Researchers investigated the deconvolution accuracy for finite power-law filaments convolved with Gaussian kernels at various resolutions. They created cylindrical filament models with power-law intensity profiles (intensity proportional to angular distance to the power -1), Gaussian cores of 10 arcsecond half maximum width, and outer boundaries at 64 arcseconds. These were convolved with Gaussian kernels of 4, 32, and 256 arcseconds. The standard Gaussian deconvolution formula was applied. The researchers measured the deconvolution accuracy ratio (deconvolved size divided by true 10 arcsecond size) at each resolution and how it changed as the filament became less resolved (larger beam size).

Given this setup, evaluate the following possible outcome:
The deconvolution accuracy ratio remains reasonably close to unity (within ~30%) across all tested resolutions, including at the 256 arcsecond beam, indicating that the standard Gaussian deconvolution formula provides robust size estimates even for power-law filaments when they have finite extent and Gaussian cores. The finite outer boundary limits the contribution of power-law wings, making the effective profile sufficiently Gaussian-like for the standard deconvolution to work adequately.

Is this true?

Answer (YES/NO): NO